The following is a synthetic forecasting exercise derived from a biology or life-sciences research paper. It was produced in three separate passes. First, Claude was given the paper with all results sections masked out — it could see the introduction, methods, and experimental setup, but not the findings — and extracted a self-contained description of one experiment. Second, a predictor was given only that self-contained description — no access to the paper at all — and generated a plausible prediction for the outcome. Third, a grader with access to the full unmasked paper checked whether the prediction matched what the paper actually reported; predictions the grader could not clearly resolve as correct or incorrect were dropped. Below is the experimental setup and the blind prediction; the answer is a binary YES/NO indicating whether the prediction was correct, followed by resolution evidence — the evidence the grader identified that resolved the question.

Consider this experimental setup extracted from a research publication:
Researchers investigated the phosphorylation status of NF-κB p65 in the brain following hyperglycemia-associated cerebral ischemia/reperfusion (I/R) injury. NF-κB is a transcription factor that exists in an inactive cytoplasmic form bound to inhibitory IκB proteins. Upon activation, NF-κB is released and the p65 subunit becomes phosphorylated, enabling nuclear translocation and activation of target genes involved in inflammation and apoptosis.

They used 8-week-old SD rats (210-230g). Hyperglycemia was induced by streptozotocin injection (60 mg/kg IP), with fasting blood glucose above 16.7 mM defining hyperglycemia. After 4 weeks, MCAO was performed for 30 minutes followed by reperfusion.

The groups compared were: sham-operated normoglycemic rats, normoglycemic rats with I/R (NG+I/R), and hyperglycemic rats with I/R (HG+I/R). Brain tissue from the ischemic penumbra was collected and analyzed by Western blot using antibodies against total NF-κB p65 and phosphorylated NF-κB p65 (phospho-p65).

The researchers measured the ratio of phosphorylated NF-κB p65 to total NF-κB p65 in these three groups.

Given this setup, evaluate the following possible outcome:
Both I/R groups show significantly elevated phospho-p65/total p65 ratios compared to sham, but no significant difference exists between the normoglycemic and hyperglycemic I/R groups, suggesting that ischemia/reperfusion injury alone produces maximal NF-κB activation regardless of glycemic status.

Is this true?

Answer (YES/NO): NO